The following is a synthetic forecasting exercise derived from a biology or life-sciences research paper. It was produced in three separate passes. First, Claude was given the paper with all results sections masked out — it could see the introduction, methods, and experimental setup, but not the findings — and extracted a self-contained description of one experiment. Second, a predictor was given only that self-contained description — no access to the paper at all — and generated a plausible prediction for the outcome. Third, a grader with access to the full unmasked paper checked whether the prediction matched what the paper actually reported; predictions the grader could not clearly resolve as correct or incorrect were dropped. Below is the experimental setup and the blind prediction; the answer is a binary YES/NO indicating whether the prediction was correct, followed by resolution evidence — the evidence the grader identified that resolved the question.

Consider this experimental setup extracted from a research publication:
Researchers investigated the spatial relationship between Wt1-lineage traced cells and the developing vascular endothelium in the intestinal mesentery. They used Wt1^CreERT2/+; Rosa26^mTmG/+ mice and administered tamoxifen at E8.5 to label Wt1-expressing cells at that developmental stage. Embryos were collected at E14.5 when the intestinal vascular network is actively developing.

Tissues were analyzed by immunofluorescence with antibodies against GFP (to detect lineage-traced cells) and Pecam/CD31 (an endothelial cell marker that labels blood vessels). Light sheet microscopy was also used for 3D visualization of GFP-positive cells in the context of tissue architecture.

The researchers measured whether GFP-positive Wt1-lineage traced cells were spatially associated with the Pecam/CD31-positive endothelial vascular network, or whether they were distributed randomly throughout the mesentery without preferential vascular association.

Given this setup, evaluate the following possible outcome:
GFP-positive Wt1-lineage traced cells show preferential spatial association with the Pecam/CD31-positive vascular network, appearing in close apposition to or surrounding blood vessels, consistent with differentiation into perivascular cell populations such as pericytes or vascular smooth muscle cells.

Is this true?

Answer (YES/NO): YES